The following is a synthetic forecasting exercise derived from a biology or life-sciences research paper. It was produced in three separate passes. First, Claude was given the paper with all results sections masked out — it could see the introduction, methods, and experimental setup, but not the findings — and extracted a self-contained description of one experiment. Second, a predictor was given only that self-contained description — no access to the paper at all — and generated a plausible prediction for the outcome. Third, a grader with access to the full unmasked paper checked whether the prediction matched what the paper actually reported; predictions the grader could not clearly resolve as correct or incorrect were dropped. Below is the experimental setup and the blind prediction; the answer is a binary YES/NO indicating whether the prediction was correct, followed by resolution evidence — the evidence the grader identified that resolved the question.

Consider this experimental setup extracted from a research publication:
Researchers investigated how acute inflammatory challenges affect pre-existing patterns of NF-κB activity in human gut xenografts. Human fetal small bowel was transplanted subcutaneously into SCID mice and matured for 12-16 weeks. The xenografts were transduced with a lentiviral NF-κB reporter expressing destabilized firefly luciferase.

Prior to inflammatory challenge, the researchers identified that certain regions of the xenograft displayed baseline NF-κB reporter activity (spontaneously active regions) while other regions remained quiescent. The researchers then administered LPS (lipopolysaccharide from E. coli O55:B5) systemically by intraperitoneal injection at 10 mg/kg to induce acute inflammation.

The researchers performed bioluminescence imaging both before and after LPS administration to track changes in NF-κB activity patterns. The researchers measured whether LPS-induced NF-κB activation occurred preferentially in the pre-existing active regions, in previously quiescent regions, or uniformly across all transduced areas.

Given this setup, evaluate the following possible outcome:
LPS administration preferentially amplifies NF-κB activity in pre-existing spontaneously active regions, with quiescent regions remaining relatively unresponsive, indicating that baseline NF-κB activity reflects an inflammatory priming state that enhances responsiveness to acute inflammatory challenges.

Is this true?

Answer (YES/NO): YES